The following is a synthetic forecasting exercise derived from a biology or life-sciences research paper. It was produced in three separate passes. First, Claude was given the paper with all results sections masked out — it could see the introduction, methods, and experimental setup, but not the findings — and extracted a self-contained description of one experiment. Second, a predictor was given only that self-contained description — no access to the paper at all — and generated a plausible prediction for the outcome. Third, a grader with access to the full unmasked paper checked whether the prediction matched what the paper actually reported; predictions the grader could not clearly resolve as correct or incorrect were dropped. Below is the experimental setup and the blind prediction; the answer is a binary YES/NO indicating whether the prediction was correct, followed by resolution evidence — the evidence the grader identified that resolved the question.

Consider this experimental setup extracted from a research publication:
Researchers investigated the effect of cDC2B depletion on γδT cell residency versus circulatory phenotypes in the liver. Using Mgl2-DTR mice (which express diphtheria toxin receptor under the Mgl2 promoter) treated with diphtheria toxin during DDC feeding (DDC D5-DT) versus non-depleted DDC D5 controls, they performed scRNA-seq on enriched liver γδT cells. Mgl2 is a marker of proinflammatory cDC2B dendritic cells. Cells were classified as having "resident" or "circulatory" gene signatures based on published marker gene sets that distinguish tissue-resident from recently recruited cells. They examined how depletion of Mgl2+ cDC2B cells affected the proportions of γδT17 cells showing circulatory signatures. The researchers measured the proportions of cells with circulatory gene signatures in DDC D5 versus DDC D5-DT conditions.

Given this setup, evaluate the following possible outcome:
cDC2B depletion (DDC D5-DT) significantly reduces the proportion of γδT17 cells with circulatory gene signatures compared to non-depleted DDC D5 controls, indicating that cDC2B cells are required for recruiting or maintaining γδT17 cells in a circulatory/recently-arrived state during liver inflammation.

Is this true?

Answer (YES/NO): YES